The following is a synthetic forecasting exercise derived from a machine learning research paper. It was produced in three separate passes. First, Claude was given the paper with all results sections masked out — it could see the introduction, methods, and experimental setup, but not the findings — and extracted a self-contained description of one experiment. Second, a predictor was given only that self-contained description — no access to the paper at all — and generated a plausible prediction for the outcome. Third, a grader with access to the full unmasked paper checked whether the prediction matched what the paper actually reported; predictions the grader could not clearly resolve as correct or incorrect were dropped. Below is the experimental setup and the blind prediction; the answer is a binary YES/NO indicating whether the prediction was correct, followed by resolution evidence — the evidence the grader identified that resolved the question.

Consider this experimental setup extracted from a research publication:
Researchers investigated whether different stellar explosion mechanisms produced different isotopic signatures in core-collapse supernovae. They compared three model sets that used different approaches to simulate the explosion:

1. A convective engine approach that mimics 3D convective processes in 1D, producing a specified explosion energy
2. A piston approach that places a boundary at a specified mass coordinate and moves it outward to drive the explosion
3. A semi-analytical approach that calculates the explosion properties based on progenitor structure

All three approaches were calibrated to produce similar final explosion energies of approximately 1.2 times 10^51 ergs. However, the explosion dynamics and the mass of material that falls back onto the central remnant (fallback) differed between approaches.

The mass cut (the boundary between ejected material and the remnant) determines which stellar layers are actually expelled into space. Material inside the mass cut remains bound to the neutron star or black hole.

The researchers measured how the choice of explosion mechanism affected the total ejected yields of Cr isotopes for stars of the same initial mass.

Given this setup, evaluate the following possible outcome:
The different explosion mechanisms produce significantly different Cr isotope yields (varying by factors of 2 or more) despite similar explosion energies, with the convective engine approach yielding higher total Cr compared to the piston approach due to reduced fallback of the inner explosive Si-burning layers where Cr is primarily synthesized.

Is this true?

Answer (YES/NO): NO